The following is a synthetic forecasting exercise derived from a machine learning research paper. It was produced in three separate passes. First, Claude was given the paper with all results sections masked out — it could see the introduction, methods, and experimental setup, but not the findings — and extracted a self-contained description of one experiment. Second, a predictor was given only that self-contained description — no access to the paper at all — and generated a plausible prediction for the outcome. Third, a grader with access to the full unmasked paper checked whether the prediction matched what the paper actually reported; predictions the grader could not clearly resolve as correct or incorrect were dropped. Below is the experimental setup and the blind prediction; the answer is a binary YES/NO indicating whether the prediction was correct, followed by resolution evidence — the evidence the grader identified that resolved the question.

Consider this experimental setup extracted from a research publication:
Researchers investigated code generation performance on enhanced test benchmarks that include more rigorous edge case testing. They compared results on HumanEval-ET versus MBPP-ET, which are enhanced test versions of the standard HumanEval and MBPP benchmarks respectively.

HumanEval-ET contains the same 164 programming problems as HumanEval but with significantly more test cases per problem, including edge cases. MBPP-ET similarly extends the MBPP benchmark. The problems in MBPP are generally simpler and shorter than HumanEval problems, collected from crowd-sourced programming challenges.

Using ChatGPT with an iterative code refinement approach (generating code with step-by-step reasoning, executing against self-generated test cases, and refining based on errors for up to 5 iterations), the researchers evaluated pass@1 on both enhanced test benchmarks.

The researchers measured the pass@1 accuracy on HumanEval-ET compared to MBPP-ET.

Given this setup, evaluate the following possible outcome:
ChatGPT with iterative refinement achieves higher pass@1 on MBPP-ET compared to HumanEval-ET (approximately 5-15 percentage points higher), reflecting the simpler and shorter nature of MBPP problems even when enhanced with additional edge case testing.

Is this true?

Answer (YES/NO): NO